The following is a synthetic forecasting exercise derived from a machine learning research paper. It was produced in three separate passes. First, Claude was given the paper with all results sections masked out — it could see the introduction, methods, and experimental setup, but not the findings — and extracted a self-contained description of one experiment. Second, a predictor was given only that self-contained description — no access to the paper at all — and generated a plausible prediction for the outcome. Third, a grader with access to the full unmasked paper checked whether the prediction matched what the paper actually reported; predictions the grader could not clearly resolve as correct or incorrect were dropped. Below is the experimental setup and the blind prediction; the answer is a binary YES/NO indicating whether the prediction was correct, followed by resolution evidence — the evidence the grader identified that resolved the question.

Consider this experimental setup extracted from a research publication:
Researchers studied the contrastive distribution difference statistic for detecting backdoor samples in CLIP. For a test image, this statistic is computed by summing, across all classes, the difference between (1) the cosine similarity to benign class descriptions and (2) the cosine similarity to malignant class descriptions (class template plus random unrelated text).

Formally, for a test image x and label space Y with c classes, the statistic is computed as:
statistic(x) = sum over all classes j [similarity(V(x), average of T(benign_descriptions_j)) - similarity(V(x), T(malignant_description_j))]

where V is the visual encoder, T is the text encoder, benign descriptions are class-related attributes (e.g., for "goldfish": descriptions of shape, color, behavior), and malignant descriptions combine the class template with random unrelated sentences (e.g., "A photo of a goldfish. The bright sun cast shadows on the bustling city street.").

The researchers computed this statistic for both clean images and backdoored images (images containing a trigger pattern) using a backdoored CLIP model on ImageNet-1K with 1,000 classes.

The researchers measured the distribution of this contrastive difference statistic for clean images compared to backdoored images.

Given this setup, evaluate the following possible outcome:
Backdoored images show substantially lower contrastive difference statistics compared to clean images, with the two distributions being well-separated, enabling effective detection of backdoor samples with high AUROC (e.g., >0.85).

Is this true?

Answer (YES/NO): YES